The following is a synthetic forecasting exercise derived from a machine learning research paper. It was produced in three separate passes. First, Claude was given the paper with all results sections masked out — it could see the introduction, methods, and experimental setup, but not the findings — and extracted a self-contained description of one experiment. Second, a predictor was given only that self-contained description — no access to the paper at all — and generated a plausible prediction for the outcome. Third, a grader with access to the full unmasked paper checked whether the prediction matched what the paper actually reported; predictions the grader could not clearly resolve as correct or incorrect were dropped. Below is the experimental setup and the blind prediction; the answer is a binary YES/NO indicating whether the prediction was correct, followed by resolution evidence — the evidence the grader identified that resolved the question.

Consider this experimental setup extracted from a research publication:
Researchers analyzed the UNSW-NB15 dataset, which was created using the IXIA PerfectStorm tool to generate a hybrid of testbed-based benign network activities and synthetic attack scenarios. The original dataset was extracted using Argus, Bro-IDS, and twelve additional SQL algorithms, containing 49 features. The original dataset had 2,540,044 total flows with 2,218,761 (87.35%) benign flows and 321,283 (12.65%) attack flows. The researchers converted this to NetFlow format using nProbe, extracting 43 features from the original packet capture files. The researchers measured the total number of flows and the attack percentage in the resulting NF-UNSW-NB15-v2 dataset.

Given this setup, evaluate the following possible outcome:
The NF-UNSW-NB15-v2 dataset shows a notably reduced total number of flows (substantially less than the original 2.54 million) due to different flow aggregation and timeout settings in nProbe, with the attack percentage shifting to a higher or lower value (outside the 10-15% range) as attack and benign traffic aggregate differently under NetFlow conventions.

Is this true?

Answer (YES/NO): NO